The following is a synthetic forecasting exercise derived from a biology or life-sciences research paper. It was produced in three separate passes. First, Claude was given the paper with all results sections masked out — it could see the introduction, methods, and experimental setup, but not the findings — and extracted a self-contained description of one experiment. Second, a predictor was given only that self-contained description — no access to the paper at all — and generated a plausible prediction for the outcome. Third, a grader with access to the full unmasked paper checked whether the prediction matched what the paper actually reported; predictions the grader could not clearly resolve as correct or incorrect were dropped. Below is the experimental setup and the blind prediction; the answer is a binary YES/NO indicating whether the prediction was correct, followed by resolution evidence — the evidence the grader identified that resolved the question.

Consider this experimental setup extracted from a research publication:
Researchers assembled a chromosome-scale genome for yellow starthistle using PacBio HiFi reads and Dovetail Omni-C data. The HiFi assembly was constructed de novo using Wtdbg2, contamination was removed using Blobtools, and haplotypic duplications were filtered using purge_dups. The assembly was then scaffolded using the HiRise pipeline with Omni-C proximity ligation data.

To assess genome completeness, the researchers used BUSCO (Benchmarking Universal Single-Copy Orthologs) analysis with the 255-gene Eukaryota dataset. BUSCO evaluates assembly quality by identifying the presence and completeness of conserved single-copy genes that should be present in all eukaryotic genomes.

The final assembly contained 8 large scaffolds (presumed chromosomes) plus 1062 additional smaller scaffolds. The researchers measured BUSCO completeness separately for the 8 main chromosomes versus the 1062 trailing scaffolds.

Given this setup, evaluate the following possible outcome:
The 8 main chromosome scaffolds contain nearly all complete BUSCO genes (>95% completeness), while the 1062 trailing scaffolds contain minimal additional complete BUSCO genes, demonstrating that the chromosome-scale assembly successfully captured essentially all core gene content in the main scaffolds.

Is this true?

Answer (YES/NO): NO